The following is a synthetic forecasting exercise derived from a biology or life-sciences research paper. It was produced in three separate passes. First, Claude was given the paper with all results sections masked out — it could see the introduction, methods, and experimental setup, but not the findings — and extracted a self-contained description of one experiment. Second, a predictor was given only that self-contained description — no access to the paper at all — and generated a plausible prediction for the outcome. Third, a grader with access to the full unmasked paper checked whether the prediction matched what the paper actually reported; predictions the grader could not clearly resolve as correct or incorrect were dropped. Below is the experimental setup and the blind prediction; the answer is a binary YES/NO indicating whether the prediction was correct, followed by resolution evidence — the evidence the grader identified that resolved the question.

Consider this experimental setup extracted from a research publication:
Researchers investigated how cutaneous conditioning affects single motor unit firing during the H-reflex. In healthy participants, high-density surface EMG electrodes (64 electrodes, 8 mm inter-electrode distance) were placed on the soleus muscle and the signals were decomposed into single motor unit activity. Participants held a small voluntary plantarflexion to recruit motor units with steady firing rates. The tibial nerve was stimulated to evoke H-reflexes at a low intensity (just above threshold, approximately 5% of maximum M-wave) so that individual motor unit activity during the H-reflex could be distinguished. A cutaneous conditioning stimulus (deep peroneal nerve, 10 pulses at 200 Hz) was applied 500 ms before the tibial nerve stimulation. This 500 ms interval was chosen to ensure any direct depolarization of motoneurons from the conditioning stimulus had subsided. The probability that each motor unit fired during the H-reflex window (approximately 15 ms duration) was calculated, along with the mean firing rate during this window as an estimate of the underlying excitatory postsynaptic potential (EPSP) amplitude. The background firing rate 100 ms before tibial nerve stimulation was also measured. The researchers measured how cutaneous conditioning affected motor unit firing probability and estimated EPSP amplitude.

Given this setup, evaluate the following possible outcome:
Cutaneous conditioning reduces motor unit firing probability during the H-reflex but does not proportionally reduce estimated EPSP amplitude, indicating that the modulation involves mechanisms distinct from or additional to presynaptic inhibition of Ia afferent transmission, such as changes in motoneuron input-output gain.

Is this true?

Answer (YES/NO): NO